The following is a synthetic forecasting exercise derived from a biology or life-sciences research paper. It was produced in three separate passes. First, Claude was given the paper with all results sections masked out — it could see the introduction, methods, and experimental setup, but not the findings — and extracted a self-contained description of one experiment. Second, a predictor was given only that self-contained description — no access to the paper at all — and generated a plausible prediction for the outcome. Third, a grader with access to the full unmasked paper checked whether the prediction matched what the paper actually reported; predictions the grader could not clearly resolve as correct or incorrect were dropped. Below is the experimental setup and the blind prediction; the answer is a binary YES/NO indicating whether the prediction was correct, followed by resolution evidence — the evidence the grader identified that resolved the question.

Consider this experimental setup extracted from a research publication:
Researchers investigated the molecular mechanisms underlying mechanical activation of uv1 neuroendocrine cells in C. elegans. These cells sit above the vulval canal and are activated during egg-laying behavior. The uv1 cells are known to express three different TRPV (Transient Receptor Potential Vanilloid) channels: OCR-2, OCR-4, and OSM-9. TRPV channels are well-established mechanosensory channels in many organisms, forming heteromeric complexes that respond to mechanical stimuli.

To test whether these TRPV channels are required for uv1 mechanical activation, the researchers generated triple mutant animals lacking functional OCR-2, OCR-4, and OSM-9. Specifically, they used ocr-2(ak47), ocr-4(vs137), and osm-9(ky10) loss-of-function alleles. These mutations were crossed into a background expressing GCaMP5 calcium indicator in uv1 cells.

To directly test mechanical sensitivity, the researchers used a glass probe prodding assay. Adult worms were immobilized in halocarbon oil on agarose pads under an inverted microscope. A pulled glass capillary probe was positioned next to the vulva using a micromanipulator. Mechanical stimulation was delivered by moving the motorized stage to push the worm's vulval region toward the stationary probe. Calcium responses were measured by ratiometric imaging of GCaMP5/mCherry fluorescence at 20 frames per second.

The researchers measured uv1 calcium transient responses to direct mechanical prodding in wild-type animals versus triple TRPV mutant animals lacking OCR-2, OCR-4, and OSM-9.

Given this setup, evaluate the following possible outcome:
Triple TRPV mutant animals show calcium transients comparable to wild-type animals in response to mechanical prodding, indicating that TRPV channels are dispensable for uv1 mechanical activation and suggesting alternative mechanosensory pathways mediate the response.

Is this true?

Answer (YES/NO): YES